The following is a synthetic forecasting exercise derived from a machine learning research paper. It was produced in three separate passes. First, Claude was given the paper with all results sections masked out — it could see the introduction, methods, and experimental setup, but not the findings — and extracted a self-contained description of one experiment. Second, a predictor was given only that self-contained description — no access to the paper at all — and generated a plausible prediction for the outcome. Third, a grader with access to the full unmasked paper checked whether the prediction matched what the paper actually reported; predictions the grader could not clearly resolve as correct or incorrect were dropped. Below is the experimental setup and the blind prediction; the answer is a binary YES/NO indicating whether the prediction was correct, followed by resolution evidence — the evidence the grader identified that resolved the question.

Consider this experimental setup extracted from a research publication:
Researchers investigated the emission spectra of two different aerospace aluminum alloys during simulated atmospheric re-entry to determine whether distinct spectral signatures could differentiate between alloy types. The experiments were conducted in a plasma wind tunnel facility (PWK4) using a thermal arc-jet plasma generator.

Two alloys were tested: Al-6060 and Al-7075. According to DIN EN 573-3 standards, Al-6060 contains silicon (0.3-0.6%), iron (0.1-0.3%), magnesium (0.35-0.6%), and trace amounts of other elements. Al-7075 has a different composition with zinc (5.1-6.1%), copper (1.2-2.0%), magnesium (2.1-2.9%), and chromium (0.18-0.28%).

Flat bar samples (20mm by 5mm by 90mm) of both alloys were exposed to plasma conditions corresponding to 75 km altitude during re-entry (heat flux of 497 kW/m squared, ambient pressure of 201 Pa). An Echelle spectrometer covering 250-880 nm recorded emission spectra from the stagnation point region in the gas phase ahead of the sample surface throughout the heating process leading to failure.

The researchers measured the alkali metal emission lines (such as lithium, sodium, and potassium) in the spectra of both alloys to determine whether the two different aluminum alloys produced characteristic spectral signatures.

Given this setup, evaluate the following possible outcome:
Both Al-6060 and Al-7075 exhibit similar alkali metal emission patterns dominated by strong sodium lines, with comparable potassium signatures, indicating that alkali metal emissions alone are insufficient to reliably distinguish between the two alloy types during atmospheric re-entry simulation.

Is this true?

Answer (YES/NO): NO